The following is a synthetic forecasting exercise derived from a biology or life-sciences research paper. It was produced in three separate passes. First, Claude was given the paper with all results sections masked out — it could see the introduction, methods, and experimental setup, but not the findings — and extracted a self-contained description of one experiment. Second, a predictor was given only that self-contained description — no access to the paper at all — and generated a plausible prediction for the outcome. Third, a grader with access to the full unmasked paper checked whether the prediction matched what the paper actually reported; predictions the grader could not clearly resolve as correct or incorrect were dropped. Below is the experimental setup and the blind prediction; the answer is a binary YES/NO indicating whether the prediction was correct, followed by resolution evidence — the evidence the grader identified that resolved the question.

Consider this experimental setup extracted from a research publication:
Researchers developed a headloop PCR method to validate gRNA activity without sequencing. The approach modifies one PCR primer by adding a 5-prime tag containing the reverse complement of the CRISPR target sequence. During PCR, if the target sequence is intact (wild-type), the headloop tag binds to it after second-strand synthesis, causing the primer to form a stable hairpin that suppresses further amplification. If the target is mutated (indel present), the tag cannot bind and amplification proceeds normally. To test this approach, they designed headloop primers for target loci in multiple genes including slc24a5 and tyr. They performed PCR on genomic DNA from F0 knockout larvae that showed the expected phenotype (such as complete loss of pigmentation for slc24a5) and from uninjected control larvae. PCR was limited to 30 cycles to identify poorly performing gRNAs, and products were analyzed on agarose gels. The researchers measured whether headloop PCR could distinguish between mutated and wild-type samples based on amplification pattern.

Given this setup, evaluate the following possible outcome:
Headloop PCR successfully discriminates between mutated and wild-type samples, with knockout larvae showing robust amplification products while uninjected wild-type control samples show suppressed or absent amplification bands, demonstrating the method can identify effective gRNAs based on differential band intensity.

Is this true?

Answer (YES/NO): YES